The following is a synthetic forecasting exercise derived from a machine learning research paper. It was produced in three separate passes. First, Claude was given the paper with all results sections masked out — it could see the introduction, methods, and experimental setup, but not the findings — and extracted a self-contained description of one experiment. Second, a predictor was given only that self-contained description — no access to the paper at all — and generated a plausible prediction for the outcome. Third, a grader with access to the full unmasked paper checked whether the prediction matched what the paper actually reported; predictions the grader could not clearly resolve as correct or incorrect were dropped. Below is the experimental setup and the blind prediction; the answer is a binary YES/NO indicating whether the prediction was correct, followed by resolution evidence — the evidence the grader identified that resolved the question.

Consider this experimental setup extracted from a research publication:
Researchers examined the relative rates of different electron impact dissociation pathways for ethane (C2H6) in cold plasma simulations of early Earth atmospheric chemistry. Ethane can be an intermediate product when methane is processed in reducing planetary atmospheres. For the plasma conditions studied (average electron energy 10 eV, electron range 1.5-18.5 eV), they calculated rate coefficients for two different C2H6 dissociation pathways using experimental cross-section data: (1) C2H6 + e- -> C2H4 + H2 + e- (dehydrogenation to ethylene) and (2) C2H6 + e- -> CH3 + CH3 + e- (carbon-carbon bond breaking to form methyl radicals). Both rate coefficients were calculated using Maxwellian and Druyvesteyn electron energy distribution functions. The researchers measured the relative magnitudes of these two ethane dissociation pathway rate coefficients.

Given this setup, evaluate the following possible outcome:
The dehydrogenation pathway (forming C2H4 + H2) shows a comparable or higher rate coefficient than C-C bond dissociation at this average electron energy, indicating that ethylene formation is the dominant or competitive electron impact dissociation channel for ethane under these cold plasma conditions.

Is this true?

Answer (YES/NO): YES